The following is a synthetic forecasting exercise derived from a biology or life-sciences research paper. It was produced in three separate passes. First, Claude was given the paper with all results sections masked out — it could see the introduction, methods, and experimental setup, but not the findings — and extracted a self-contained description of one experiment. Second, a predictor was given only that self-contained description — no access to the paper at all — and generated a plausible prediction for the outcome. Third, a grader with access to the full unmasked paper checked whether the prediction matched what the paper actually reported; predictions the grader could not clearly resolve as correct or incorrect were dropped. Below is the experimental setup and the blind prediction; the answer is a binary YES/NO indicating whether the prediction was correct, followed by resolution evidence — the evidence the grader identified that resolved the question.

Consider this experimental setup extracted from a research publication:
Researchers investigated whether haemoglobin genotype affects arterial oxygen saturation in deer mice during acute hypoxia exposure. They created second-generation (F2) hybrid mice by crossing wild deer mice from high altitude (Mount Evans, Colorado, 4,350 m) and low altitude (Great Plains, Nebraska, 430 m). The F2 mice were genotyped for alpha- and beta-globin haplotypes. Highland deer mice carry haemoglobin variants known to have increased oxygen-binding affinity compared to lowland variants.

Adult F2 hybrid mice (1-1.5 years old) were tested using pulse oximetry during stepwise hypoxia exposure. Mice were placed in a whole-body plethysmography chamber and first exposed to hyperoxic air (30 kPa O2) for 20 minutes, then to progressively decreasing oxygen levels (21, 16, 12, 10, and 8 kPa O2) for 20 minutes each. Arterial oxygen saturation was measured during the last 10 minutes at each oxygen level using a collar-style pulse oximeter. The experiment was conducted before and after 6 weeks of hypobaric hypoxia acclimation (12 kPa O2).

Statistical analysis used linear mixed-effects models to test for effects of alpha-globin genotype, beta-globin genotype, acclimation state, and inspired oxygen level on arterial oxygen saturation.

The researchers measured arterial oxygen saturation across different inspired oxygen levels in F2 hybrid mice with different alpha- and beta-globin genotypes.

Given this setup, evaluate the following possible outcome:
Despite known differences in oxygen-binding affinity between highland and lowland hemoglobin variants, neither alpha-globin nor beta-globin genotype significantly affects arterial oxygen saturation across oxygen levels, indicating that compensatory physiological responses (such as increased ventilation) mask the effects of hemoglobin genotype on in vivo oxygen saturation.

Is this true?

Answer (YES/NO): NO